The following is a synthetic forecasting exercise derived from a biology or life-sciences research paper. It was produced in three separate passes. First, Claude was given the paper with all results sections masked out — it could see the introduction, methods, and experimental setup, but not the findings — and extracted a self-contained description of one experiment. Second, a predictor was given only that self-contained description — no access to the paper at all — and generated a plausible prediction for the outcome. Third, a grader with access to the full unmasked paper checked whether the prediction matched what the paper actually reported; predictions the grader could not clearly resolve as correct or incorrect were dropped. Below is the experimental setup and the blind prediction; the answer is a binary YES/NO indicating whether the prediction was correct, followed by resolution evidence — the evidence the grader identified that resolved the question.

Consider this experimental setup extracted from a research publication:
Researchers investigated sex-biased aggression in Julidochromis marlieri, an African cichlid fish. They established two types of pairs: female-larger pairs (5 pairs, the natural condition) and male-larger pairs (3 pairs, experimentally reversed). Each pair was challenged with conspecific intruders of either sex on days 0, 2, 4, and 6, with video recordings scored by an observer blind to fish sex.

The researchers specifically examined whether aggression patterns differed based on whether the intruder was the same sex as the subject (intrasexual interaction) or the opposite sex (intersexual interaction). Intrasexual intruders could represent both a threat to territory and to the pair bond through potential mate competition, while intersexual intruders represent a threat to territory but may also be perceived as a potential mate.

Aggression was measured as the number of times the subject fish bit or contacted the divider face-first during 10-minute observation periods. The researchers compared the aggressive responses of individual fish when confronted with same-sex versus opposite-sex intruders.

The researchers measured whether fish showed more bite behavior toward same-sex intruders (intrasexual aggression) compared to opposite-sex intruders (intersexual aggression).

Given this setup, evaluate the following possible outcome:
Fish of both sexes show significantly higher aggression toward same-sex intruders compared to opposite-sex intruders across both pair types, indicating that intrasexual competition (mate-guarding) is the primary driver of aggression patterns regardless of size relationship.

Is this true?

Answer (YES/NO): NO